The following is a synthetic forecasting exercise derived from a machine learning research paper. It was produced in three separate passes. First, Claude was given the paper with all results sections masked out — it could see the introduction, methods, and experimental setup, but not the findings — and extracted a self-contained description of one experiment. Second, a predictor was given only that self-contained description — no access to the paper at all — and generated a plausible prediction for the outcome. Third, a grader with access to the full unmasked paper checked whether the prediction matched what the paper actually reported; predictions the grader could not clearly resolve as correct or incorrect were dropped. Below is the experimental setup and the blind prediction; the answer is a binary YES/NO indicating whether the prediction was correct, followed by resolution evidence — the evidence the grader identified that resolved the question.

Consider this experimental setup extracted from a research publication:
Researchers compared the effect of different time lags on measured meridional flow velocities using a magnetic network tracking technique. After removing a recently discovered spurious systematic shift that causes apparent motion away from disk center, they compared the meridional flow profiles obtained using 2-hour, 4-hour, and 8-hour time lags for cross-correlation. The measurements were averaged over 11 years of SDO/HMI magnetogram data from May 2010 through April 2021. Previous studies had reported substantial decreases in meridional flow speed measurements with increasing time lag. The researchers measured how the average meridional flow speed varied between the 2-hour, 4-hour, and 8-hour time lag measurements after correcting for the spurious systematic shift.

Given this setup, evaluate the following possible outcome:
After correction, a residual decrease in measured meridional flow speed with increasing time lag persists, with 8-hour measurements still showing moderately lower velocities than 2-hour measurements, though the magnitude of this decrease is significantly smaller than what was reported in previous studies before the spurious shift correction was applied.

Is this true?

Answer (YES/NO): YES